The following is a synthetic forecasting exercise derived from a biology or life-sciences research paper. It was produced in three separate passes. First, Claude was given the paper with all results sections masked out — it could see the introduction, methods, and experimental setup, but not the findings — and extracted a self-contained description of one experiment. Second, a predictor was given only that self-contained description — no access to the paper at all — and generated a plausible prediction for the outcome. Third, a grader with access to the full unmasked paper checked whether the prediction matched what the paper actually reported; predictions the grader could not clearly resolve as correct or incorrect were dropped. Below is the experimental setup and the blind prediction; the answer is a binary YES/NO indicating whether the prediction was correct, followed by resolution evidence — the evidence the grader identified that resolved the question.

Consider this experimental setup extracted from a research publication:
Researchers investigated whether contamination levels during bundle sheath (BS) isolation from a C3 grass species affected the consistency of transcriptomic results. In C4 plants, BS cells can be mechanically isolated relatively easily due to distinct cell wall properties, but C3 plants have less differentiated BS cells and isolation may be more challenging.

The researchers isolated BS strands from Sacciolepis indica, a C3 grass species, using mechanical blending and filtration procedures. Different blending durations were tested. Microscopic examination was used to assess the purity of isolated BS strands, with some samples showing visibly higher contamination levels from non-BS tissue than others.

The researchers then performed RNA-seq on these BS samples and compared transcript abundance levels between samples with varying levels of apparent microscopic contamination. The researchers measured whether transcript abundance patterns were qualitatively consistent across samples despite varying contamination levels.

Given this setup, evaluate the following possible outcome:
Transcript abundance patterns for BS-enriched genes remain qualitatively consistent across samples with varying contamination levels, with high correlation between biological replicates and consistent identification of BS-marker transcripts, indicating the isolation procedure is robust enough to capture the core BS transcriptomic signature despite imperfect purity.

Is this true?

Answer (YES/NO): YES